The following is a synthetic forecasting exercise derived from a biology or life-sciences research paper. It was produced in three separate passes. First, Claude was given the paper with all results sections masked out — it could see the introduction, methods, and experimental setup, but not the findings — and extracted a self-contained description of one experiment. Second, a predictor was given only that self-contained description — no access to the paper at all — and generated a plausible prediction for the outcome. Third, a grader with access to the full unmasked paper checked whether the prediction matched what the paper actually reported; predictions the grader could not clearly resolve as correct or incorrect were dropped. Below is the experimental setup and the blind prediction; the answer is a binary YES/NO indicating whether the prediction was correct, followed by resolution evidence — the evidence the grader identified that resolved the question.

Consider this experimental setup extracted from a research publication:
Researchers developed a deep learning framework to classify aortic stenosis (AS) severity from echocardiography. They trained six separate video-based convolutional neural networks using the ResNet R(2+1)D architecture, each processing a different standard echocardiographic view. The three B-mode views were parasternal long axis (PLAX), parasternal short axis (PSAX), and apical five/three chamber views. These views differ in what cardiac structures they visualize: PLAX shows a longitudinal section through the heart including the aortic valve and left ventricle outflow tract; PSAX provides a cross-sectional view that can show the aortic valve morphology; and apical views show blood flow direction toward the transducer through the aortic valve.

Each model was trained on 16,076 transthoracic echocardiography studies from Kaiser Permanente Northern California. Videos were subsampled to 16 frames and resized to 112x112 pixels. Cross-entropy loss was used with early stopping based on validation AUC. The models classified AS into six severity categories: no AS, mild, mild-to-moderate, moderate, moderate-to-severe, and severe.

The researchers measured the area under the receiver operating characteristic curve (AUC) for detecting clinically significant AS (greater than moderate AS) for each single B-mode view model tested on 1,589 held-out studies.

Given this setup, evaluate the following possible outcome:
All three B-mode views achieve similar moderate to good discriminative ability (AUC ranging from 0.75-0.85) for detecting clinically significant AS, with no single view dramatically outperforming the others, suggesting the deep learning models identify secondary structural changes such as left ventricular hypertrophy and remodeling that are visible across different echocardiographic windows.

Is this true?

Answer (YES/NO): NO